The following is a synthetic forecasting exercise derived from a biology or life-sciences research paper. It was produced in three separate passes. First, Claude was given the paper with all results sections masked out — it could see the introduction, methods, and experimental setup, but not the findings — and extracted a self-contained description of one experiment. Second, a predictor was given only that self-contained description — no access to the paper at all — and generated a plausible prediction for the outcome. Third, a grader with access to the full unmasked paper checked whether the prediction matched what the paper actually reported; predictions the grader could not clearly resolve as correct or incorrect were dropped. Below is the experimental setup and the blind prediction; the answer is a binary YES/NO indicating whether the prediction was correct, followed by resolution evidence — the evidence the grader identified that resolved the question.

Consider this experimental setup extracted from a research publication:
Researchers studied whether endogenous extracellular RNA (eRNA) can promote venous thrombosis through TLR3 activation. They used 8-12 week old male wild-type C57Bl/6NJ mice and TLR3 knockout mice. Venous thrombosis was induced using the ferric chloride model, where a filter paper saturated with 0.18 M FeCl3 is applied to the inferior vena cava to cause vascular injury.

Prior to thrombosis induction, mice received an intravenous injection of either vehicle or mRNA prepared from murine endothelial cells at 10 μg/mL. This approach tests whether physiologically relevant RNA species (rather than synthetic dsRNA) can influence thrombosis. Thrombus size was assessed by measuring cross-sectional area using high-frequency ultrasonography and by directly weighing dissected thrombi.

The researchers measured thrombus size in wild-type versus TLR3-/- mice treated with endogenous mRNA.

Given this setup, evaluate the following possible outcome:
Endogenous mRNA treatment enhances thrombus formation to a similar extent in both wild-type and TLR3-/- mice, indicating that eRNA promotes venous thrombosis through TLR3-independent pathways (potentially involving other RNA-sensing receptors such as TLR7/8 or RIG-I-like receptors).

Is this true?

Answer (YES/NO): NO